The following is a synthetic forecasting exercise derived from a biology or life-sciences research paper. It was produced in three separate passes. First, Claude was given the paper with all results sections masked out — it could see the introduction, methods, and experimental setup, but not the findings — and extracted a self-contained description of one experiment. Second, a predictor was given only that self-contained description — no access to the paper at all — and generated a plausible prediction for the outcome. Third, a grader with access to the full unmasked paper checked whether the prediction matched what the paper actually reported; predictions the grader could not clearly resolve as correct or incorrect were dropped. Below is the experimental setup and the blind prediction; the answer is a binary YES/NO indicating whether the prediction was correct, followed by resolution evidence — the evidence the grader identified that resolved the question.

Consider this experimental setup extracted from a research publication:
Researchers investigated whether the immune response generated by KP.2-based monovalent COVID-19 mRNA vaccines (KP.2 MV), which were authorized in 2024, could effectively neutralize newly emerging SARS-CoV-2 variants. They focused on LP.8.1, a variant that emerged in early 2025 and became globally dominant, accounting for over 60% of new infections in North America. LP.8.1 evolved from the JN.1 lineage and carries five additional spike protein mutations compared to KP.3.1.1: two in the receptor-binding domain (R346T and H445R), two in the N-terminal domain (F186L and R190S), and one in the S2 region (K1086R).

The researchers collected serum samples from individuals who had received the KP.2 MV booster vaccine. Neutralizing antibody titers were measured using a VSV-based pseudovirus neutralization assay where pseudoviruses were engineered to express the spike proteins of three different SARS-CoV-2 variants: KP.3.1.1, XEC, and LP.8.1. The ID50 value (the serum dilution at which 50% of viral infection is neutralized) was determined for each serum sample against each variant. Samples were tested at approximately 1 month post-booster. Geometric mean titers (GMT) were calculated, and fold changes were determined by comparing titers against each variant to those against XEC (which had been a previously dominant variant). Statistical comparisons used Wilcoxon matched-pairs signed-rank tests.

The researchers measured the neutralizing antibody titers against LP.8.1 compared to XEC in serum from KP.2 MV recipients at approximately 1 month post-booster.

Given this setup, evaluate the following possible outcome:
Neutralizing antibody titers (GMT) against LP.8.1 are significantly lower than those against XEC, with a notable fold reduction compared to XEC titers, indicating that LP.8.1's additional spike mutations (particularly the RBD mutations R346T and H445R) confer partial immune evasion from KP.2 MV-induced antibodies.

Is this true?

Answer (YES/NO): NO